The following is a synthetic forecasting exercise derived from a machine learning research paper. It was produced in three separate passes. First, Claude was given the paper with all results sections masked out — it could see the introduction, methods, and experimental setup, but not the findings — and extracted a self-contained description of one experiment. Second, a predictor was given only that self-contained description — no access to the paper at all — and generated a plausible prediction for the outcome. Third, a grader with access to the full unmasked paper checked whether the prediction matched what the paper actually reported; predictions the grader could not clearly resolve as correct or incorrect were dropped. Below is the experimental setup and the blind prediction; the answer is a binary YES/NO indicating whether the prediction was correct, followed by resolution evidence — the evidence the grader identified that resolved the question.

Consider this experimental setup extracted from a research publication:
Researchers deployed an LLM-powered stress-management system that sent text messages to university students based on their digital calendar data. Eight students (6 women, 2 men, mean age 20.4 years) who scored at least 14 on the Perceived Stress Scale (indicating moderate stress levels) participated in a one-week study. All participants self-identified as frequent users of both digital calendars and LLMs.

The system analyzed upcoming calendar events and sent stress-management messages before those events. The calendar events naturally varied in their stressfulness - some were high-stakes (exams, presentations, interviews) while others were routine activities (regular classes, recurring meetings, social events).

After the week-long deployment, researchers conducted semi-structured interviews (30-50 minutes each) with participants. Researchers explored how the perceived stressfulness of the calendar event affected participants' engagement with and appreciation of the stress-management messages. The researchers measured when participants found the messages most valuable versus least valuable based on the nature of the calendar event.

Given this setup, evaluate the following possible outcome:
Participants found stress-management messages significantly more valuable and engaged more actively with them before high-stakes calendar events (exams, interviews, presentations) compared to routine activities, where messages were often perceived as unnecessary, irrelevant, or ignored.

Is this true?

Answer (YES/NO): YES